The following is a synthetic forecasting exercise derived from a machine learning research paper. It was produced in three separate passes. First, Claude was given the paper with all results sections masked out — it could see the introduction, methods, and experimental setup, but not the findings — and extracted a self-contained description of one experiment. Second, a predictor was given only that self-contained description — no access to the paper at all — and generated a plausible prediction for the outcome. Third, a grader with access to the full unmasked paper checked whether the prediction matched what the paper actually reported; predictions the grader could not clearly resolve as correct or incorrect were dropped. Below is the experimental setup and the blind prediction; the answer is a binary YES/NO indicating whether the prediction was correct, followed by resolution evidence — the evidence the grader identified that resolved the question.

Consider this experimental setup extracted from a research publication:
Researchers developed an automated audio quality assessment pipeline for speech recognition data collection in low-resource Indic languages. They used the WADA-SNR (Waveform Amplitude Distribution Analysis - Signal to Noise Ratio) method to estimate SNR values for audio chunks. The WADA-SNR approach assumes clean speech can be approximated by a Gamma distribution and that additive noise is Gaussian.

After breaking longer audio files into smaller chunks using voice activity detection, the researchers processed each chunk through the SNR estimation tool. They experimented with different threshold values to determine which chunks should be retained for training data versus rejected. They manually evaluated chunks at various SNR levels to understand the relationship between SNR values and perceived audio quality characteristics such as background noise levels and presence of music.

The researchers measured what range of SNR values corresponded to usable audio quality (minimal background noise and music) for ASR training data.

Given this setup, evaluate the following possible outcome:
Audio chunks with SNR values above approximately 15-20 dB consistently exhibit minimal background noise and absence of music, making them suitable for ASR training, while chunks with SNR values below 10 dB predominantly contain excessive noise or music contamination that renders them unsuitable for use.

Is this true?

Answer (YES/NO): NO